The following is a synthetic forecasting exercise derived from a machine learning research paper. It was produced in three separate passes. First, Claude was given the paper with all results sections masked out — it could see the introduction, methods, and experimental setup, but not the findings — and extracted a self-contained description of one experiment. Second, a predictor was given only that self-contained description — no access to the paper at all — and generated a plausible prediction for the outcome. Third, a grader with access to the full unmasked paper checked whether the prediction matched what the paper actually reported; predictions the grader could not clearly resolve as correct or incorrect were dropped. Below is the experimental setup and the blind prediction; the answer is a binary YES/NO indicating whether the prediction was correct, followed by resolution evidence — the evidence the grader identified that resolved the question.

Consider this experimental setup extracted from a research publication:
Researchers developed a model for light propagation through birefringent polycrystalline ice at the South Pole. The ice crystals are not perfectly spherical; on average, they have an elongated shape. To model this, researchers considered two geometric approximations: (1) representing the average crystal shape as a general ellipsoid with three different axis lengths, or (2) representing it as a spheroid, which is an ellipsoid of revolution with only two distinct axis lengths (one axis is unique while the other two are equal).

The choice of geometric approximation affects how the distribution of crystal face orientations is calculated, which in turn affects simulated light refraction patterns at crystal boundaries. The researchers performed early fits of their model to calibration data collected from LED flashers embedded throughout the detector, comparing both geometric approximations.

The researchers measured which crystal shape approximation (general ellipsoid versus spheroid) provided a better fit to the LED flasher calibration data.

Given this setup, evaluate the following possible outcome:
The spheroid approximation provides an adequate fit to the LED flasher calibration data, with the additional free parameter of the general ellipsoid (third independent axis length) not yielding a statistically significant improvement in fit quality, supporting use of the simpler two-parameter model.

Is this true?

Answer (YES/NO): YES